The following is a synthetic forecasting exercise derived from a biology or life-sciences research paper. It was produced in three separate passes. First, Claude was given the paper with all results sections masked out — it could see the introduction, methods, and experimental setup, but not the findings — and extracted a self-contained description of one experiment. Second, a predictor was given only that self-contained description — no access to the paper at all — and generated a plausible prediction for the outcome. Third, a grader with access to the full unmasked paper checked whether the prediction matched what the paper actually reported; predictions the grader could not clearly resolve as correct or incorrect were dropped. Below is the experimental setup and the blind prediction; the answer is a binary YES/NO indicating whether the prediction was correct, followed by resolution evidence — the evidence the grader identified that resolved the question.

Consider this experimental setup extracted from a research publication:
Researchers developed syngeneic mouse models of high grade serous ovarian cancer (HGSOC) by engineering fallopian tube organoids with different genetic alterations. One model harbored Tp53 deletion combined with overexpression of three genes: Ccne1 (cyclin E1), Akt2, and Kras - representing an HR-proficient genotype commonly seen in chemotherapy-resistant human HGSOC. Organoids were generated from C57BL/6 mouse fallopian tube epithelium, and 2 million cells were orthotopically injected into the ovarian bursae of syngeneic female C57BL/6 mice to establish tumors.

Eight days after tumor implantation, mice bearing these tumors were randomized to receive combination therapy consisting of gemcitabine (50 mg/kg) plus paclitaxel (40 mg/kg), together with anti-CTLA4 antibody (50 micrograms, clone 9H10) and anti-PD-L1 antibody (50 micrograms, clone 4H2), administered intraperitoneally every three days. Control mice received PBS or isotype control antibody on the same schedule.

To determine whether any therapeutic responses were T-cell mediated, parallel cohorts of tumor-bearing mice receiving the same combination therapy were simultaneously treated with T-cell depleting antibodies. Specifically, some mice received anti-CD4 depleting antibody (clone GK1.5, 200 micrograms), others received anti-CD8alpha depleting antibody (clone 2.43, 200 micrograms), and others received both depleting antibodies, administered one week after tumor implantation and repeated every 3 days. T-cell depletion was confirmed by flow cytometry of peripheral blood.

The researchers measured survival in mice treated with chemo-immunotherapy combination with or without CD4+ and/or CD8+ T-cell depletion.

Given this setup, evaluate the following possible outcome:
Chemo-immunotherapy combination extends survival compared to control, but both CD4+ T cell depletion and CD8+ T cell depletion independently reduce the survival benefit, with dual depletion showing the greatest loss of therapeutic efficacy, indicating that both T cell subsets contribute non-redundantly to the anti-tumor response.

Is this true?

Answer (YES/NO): NO